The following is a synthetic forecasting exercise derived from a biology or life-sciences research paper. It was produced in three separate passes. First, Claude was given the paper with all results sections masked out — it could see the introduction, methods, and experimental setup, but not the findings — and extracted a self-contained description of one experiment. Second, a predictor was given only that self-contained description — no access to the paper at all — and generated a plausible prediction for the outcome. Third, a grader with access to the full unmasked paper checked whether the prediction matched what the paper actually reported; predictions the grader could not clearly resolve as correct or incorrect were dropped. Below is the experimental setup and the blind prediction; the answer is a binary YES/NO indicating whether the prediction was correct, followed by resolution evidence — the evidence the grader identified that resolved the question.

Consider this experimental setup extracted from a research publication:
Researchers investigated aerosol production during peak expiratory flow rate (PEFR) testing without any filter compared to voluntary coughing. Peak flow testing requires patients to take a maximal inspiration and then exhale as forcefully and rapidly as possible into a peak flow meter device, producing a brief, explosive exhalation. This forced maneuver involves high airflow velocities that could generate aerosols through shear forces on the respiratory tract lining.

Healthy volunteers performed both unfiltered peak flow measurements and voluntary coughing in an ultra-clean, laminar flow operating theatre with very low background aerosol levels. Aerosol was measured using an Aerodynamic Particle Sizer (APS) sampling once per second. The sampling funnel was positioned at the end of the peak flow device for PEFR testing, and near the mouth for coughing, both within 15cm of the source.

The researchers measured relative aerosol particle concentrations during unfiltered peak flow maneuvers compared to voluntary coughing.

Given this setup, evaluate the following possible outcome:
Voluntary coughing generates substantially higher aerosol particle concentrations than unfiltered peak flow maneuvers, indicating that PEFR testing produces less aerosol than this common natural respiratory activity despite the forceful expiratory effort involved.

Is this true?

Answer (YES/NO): YES